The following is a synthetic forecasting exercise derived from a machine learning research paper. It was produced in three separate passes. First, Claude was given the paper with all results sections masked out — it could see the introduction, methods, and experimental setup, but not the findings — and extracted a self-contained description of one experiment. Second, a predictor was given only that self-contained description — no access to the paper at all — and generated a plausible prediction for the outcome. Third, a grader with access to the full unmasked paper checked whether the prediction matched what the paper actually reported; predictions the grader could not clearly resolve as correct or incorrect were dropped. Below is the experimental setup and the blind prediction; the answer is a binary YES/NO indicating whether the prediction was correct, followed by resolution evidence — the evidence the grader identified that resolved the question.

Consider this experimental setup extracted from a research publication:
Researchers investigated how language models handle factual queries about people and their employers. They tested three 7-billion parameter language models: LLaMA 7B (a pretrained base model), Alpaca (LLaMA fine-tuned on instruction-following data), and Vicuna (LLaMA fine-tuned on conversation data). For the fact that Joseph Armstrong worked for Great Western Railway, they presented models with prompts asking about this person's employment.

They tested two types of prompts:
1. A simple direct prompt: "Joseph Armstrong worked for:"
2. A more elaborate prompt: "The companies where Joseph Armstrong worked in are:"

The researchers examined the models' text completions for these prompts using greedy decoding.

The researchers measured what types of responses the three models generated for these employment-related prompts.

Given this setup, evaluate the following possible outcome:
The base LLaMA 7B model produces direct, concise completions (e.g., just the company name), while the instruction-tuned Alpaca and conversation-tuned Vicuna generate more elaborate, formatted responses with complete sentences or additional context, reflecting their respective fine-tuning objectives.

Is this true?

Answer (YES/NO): NO